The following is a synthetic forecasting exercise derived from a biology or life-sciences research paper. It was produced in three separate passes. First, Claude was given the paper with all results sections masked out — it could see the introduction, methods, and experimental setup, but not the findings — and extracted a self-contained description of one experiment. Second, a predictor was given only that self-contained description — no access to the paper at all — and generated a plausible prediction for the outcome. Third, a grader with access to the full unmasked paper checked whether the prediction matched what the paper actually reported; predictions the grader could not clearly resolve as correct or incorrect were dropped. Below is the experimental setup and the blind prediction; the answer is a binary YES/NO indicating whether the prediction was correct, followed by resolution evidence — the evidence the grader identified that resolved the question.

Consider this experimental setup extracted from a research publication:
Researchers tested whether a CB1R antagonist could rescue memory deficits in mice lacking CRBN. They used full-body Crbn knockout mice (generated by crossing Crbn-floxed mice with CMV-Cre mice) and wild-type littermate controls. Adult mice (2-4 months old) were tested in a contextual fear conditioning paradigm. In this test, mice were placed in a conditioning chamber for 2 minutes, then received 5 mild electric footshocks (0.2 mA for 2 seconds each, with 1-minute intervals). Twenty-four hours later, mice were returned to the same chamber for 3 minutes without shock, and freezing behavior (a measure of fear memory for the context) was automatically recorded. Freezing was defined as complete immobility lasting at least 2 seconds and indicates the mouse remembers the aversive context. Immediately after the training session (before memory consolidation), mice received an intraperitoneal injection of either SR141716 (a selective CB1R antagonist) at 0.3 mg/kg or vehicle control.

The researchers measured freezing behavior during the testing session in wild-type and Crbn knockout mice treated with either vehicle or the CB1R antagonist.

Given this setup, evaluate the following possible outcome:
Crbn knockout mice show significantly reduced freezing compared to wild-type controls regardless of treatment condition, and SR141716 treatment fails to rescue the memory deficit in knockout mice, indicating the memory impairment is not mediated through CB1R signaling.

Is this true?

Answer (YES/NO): NO